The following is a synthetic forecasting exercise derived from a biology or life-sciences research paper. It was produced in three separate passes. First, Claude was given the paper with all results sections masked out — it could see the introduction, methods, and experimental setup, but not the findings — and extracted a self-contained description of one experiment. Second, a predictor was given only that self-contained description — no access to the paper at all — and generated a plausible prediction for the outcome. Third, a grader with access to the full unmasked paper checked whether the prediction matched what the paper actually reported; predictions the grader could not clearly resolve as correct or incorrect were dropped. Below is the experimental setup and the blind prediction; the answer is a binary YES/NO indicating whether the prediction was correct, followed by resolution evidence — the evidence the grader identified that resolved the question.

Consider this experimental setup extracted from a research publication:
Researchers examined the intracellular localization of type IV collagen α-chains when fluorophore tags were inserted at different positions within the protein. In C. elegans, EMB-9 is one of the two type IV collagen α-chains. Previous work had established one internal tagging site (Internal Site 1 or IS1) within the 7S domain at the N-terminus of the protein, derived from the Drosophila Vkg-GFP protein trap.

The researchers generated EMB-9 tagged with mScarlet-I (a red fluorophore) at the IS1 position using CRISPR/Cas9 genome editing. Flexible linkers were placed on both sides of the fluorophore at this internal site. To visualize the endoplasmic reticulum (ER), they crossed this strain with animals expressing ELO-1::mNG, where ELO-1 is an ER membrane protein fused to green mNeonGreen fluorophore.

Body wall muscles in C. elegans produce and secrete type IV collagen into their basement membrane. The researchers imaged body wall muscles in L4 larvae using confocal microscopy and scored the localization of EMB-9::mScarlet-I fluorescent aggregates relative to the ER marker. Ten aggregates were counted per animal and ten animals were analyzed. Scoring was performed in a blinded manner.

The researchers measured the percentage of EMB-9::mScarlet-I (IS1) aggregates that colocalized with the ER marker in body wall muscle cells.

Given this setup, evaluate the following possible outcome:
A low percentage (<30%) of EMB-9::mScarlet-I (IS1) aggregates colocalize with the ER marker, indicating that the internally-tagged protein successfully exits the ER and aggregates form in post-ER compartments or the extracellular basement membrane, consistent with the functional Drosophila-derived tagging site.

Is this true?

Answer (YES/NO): NO